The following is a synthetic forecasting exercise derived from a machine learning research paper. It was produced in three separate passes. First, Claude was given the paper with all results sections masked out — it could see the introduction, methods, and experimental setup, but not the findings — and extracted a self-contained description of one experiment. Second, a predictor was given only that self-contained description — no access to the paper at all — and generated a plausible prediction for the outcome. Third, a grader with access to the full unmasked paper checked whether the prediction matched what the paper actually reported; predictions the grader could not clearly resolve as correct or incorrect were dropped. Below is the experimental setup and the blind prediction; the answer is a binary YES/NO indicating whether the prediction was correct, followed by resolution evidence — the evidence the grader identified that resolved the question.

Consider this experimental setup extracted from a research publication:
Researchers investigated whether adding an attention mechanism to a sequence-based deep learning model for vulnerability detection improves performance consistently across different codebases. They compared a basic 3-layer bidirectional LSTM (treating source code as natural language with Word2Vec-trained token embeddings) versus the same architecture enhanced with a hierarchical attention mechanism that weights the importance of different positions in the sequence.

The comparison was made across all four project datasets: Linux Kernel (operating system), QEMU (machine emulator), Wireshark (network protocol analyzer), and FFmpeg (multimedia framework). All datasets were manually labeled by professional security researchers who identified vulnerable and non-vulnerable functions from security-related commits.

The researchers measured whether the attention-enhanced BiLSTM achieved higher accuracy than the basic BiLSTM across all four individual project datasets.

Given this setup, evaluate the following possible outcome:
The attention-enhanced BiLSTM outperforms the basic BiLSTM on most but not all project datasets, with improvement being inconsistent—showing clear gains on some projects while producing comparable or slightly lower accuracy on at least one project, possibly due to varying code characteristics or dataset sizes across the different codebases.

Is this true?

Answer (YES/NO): NO